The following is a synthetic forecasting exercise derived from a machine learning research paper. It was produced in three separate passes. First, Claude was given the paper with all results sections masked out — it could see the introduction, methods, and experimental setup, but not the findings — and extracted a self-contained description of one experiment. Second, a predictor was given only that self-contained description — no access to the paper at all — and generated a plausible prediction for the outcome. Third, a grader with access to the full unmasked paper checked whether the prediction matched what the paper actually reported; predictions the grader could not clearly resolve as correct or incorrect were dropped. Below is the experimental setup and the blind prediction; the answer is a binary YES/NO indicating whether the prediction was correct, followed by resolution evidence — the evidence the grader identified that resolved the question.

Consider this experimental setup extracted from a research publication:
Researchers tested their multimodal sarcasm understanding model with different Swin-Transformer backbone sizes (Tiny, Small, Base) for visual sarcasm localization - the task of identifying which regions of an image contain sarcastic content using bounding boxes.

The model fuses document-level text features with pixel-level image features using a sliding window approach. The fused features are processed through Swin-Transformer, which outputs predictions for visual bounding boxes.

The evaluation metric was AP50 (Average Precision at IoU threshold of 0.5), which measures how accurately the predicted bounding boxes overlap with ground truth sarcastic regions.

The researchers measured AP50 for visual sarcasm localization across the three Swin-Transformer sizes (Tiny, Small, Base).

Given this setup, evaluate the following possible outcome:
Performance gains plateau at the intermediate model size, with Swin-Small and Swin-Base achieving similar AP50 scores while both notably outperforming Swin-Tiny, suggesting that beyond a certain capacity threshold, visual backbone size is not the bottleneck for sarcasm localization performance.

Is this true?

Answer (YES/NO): NO